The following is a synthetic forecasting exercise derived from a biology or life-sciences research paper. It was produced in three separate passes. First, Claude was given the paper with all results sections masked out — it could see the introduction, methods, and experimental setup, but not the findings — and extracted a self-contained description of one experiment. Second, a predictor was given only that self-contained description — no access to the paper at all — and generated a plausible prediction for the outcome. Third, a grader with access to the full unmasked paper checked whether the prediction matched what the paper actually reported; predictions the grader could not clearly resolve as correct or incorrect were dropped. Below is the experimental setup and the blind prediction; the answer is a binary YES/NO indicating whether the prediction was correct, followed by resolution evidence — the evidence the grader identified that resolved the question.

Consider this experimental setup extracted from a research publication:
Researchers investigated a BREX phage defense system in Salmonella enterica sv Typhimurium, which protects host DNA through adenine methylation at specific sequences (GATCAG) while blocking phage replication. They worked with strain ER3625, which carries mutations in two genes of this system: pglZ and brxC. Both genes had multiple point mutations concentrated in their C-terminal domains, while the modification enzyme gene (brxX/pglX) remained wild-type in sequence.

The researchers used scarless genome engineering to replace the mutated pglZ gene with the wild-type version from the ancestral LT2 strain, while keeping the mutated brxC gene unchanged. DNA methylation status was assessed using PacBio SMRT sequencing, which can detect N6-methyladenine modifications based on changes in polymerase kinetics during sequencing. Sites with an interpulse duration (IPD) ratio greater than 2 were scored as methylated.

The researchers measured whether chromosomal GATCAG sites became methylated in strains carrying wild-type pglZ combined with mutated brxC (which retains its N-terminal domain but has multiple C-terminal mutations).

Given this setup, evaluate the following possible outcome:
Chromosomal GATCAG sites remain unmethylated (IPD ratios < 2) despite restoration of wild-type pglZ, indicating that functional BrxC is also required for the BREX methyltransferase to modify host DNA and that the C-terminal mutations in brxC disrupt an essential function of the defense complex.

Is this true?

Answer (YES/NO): NO